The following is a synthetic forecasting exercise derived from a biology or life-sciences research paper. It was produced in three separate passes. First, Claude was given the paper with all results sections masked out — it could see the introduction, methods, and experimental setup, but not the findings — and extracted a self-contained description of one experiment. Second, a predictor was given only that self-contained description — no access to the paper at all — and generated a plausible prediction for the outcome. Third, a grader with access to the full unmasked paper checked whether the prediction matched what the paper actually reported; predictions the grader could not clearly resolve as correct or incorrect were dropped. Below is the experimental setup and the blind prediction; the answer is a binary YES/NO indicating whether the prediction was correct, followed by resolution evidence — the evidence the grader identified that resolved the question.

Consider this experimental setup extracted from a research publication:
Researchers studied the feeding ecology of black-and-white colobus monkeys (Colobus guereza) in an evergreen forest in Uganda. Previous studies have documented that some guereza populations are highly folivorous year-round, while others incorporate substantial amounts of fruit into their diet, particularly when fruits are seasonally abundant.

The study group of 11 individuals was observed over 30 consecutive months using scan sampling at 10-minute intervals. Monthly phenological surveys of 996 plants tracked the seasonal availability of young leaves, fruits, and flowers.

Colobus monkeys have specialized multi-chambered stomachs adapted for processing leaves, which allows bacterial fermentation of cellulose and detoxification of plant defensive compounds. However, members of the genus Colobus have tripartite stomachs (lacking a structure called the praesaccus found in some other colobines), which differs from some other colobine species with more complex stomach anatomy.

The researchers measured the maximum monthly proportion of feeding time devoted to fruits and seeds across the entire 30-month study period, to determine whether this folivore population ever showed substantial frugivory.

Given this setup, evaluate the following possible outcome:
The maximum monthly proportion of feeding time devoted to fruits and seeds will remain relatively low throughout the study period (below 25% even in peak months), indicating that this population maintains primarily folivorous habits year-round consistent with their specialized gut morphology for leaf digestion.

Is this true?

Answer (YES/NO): NO